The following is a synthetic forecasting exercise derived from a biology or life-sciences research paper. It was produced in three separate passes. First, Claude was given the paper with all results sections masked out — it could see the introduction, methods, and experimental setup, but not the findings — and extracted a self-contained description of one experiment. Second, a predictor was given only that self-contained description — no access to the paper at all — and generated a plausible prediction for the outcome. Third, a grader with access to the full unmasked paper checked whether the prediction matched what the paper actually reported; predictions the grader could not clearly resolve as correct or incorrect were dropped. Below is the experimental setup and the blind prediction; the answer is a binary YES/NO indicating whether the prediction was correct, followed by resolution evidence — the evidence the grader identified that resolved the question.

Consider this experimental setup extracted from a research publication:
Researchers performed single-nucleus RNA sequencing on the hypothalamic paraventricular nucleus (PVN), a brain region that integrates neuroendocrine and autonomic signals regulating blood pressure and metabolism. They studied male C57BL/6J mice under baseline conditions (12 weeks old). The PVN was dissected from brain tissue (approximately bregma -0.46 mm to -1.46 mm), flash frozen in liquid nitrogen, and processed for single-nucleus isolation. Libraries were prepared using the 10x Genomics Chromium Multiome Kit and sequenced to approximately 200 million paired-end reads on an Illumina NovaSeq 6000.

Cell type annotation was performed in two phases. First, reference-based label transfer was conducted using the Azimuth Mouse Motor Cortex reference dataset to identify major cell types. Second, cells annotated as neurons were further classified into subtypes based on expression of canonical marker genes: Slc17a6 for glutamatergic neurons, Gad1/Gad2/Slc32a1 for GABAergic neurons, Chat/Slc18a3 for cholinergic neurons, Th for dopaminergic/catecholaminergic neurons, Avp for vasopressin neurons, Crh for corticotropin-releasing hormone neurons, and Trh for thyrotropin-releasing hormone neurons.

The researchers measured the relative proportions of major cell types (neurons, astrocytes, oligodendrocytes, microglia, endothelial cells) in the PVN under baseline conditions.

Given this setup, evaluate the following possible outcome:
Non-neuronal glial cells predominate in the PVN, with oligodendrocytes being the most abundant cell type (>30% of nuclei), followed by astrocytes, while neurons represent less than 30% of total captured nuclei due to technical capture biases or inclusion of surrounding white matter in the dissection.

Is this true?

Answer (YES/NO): NO